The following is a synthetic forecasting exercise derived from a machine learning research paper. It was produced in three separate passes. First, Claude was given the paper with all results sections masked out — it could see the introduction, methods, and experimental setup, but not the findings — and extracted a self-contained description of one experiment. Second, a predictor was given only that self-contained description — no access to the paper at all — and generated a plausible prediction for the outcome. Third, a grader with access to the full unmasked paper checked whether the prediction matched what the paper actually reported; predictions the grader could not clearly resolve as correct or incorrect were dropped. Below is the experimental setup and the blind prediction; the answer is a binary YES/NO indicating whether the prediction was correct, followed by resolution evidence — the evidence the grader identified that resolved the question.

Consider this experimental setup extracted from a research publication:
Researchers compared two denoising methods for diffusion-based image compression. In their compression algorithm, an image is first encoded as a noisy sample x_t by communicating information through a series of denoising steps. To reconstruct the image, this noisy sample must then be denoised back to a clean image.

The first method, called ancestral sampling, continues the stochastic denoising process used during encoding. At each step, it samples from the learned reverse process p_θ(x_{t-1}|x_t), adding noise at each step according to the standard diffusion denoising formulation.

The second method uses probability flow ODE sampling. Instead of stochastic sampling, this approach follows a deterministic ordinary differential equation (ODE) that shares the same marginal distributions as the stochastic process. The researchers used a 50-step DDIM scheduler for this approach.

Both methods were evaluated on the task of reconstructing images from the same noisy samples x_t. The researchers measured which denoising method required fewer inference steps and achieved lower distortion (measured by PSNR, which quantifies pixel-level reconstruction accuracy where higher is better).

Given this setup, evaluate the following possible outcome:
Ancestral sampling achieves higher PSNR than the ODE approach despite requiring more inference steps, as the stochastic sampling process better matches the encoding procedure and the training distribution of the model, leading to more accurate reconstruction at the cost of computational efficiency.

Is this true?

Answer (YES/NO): NO